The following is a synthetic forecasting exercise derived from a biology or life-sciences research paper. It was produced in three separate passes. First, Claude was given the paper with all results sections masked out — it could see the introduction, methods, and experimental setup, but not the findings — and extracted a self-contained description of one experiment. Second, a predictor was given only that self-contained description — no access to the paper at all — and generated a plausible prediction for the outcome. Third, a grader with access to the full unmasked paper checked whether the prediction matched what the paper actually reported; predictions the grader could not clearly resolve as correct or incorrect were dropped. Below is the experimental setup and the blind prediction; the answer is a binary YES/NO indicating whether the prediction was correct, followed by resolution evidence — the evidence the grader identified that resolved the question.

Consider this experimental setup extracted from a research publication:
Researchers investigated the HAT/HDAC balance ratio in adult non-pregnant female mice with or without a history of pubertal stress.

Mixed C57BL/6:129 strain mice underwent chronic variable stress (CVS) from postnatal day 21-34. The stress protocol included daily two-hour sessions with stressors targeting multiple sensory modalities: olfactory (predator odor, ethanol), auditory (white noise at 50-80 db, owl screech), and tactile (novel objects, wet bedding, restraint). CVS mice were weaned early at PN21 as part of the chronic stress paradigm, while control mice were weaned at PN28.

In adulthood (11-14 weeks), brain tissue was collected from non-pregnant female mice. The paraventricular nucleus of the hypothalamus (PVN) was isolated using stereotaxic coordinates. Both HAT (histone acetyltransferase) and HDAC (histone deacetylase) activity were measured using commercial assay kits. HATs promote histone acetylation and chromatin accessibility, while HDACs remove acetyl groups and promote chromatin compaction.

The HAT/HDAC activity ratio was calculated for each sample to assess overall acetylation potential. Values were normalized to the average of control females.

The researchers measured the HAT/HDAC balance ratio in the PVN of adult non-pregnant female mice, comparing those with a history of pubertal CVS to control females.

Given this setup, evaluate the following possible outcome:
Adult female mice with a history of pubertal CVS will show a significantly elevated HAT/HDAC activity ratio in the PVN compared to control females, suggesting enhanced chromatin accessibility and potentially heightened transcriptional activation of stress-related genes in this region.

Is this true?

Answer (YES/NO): NO